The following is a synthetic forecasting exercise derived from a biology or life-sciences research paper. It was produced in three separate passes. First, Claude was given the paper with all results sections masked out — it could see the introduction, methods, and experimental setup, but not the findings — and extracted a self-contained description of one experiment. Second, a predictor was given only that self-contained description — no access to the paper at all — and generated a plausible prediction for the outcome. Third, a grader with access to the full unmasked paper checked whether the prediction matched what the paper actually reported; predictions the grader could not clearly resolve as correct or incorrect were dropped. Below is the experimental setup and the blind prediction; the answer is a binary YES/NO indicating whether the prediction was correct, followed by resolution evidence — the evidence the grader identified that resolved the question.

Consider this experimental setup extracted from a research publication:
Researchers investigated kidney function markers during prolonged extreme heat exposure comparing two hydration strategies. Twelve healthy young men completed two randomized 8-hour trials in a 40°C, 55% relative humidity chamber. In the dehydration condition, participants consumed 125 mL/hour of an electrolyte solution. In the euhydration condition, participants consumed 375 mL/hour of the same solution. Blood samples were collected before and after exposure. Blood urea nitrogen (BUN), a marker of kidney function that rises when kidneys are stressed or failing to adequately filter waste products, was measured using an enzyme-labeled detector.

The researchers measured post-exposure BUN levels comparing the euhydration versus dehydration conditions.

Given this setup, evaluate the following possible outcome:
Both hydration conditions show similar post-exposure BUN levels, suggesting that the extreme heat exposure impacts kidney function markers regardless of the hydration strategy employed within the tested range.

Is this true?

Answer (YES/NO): YES